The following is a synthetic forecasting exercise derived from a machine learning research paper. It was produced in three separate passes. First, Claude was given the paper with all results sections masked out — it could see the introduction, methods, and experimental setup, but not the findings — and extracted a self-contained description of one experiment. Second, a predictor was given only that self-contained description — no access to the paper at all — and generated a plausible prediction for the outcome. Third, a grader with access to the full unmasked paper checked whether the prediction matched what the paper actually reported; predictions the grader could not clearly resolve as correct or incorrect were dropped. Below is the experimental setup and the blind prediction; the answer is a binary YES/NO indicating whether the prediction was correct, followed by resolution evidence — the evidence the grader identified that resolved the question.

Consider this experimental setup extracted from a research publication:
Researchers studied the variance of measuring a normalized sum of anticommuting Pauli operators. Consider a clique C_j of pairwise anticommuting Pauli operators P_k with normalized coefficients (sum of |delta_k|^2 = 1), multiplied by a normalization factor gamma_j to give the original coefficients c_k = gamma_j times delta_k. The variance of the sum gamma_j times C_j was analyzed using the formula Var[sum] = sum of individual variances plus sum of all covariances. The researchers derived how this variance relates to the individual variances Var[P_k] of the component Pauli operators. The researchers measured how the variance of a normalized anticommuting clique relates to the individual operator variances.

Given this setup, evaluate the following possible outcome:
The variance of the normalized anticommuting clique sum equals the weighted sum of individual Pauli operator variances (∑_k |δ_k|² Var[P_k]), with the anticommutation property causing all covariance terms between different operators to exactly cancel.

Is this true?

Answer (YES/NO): YES